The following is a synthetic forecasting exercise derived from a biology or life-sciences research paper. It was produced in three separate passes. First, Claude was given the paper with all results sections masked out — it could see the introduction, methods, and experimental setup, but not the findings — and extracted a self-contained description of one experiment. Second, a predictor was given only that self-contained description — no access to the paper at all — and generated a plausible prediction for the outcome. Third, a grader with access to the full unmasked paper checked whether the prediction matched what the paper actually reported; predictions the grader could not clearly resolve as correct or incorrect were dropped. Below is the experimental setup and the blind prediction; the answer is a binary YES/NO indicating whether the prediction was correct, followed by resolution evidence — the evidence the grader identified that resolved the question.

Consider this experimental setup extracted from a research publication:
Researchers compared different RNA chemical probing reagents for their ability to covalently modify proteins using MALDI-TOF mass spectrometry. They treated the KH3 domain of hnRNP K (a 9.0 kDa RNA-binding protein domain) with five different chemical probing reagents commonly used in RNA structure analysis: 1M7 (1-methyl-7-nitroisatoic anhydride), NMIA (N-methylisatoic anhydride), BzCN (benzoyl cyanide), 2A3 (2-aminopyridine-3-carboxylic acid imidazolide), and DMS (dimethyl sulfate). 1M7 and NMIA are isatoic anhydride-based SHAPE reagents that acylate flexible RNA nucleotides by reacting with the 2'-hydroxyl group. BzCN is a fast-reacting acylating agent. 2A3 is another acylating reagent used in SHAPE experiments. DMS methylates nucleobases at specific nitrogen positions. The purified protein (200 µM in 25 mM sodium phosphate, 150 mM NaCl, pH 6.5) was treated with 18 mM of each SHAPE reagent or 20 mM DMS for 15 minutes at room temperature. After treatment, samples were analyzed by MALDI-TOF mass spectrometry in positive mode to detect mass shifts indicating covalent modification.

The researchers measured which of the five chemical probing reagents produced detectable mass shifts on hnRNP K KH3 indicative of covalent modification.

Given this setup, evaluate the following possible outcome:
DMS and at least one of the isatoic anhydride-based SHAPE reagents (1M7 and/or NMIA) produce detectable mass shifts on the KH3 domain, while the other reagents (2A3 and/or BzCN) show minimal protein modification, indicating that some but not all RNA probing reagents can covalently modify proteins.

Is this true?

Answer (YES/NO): NO